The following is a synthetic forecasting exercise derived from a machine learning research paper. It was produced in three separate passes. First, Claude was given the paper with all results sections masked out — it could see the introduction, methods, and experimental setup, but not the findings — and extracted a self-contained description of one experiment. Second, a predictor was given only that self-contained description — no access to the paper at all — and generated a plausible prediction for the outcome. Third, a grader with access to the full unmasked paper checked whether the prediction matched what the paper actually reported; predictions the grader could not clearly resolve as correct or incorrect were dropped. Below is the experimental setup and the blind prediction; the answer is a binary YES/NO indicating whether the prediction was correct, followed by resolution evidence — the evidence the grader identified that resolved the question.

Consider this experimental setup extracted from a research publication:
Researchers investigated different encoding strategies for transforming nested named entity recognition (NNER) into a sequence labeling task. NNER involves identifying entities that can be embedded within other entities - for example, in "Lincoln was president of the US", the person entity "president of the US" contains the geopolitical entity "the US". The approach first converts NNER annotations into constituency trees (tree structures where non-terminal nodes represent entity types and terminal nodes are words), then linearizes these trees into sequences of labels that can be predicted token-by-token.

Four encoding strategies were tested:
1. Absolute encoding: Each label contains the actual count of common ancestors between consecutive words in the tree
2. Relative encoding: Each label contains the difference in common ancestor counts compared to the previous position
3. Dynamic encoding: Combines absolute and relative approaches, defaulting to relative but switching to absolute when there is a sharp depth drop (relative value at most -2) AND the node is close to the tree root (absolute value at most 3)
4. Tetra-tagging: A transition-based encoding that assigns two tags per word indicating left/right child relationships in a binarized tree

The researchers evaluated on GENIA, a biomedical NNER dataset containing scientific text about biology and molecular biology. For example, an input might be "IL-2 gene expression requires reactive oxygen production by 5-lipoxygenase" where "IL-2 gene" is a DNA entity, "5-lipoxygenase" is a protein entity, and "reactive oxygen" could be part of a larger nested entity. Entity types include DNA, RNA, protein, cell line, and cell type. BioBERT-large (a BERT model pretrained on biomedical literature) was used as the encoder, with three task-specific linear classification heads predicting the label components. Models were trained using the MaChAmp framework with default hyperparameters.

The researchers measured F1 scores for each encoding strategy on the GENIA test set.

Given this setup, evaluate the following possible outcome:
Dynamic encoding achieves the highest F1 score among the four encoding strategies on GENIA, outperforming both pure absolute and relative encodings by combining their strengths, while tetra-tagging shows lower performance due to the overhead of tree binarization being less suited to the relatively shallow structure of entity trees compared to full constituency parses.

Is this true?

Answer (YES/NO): NO